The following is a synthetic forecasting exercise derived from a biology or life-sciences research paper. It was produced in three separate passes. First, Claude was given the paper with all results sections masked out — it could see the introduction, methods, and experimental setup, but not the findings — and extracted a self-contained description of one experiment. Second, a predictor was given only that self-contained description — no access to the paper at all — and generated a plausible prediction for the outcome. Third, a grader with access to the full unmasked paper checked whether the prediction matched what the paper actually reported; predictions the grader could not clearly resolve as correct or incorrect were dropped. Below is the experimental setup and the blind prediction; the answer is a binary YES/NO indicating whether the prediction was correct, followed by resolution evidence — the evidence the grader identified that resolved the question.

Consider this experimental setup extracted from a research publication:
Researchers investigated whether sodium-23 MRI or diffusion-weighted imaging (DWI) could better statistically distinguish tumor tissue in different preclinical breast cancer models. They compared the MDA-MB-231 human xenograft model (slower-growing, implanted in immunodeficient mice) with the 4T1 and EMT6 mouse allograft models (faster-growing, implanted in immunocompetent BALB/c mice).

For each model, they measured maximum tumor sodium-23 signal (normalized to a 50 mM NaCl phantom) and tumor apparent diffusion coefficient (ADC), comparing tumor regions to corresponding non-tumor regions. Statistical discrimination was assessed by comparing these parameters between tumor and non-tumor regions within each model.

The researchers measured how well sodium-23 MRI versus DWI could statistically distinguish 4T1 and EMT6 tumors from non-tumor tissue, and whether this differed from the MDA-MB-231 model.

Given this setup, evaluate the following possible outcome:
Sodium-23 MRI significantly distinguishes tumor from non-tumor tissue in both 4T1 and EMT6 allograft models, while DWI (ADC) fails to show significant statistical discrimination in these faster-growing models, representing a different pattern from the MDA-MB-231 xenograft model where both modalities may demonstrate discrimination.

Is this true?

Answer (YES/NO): YES